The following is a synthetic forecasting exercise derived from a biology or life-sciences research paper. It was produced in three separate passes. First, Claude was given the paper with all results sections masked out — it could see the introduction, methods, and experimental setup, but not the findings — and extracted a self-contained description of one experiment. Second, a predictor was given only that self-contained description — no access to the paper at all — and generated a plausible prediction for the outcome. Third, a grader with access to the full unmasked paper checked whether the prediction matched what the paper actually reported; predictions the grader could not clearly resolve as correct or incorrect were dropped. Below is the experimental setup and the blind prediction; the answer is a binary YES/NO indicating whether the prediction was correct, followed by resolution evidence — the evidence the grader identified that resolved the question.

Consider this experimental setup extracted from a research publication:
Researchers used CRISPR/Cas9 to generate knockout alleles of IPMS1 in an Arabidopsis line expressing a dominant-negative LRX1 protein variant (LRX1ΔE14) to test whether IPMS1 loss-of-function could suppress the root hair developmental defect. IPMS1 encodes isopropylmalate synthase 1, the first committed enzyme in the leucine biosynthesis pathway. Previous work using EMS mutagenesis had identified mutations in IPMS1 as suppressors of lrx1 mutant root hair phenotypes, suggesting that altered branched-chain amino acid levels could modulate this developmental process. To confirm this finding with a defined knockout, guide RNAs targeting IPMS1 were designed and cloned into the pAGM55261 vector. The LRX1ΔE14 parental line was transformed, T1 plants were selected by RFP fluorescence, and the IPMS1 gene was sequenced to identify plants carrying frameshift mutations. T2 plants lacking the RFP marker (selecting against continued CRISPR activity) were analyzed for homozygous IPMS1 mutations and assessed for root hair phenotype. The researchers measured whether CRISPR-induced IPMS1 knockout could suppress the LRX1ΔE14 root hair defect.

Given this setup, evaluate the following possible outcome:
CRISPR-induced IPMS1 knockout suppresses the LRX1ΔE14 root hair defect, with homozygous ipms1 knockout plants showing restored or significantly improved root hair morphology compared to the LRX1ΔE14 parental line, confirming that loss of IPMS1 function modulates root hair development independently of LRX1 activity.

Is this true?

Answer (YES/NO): YES